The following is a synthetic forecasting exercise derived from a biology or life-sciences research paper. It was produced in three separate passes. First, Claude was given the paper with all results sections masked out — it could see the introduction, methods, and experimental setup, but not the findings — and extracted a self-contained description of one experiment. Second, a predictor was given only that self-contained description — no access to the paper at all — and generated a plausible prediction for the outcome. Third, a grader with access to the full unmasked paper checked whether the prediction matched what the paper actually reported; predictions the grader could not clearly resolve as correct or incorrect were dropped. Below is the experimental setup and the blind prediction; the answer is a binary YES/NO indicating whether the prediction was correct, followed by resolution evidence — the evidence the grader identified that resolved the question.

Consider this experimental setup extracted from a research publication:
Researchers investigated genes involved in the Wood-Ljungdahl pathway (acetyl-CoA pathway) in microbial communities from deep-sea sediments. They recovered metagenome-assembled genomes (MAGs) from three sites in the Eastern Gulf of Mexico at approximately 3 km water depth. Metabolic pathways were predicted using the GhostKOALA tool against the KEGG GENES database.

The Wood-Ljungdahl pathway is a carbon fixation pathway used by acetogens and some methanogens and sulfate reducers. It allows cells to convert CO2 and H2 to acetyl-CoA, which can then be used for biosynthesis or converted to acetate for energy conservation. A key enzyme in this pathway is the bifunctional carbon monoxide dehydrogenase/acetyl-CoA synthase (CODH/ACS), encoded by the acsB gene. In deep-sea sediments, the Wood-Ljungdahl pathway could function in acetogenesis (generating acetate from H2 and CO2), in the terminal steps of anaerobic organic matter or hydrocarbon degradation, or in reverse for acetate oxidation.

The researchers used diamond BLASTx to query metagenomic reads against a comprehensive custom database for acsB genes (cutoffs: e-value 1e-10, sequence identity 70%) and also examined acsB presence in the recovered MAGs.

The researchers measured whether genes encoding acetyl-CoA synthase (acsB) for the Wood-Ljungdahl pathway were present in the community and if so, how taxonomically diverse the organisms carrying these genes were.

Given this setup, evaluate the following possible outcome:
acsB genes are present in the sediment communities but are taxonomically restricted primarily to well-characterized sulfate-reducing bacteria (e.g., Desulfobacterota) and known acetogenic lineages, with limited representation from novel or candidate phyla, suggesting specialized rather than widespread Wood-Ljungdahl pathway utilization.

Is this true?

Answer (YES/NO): NO